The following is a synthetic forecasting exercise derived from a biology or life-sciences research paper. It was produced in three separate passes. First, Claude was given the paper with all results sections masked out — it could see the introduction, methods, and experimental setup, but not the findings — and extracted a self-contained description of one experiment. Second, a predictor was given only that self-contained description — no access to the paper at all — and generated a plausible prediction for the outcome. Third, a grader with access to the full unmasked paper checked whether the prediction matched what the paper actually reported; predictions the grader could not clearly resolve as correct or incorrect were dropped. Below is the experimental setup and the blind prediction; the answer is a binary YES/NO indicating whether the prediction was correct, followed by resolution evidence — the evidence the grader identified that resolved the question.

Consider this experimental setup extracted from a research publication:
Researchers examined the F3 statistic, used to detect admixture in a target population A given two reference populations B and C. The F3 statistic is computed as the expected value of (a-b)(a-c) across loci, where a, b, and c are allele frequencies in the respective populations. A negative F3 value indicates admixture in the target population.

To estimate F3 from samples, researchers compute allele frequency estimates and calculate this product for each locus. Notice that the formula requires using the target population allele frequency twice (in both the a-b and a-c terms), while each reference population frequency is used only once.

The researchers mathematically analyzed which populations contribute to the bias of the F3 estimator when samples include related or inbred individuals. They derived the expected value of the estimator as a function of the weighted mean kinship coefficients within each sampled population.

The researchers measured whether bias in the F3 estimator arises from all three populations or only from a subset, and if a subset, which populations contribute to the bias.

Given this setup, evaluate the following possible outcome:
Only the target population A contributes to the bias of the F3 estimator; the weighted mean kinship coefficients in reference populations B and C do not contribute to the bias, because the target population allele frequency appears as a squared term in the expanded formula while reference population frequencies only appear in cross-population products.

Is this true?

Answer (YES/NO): YES